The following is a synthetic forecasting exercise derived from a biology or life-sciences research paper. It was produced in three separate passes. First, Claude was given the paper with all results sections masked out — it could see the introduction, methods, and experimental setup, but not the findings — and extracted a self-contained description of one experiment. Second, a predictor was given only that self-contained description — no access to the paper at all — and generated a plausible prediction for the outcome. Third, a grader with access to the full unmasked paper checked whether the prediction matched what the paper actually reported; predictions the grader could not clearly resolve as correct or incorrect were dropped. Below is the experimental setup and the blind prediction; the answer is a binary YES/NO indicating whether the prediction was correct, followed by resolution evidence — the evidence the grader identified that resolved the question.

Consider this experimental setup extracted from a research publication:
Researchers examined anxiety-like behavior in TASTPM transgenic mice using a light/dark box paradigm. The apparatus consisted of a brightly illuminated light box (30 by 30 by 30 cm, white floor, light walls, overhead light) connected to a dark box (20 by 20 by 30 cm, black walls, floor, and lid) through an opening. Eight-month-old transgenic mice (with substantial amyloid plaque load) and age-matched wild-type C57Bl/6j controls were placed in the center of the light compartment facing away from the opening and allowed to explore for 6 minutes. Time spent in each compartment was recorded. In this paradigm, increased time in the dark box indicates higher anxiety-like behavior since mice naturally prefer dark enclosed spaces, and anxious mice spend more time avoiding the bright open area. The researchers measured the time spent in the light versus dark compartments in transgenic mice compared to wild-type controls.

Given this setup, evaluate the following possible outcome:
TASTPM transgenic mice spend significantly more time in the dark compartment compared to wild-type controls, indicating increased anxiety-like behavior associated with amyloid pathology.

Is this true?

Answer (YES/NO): YES